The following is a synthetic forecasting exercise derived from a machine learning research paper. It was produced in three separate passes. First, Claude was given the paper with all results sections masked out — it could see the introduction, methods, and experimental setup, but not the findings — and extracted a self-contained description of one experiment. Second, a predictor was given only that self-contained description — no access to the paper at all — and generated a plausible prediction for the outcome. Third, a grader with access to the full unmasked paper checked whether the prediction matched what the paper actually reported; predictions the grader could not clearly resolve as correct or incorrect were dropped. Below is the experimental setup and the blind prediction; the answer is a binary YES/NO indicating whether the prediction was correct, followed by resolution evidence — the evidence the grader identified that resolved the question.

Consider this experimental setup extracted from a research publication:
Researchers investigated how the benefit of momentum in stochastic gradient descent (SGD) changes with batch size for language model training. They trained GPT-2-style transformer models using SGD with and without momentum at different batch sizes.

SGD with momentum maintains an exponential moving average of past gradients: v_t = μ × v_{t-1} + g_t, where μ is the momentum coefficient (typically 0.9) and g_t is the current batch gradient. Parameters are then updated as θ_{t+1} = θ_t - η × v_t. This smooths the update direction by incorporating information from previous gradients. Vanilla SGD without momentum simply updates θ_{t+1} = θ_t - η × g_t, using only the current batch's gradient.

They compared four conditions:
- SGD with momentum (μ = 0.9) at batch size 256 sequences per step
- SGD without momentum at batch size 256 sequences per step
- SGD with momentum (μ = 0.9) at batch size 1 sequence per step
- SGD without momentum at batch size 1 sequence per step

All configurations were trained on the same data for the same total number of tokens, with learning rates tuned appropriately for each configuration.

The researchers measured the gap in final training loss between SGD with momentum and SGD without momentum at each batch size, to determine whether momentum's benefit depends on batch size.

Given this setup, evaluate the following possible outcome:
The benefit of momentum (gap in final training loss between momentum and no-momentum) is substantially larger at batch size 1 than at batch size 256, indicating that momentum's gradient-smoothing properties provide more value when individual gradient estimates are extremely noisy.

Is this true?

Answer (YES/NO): NO